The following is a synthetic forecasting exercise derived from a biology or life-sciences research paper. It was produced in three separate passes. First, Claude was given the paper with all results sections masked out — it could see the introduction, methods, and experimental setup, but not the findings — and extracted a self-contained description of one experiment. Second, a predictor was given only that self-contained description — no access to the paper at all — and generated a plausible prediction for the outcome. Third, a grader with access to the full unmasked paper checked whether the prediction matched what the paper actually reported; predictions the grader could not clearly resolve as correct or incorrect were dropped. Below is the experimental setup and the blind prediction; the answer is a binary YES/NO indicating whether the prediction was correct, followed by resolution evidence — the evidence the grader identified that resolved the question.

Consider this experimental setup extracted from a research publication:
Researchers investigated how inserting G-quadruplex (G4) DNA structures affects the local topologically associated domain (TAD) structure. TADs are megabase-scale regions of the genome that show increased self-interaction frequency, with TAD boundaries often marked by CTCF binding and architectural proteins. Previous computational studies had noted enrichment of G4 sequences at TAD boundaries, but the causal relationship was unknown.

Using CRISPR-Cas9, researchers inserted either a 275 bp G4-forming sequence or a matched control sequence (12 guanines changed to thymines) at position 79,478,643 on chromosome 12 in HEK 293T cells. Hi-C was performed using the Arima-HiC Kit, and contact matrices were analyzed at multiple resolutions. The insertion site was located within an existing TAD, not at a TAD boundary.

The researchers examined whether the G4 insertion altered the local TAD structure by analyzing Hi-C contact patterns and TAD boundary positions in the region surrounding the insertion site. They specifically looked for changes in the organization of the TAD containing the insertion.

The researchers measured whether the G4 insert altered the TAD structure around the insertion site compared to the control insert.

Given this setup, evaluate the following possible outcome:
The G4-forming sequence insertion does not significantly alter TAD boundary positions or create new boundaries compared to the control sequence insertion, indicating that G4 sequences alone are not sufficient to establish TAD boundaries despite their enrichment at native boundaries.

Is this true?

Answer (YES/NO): YES